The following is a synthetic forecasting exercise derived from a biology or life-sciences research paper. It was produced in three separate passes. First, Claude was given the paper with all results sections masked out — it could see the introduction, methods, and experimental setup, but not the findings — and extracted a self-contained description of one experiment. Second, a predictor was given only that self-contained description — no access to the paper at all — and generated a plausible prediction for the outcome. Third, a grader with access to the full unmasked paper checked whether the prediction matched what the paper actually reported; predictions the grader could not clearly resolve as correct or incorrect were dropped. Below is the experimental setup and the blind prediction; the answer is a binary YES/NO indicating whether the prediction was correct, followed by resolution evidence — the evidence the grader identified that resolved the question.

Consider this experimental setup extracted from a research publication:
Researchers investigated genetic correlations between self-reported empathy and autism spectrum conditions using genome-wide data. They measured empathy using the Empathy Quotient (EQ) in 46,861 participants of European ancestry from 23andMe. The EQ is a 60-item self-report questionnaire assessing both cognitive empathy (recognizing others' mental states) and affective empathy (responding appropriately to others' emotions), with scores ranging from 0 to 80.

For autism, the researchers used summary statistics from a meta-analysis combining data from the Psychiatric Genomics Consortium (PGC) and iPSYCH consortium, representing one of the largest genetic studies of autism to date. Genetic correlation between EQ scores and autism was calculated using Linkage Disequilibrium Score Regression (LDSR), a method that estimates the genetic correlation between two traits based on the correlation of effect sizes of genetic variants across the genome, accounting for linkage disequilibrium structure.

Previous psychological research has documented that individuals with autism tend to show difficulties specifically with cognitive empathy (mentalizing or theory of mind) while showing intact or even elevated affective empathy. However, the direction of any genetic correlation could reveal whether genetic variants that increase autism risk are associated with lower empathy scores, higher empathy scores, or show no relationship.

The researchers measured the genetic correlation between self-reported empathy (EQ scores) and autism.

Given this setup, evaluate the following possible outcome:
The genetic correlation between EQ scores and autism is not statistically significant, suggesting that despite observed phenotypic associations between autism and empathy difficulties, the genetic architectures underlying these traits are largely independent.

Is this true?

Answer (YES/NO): NO